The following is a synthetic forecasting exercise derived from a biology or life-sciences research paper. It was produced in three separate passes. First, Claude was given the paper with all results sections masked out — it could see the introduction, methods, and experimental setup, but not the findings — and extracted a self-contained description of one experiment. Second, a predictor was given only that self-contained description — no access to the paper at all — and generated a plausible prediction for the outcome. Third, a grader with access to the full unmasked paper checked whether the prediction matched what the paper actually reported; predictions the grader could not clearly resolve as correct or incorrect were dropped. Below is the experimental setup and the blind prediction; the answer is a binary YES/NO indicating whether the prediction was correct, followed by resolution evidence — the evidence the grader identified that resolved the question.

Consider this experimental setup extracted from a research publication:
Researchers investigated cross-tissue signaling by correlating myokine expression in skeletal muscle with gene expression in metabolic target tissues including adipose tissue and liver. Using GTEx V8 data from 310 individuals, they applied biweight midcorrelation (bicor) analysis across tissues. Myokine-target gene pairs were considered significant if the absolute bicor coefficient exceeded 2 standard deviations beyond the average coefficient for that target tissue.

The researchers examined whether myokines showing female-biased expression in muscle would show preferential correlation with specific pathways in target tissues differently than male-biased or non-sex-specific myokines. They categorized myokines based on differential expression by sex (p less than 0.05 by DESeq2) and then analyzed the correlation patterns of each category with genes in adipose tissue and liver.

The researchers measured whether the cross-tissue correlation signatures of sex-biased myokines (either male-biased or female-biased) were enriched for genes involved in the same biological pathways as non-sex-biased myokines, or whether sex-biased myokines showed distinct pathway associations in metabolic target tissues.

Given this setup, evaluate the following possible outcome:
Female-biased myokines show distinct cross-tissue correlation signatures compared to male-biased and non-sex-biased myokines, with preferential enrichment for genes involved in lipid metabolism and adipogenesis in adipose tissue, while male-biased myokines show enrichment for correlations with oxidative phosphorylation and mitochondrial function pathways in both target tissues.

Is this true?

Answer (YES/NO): NO